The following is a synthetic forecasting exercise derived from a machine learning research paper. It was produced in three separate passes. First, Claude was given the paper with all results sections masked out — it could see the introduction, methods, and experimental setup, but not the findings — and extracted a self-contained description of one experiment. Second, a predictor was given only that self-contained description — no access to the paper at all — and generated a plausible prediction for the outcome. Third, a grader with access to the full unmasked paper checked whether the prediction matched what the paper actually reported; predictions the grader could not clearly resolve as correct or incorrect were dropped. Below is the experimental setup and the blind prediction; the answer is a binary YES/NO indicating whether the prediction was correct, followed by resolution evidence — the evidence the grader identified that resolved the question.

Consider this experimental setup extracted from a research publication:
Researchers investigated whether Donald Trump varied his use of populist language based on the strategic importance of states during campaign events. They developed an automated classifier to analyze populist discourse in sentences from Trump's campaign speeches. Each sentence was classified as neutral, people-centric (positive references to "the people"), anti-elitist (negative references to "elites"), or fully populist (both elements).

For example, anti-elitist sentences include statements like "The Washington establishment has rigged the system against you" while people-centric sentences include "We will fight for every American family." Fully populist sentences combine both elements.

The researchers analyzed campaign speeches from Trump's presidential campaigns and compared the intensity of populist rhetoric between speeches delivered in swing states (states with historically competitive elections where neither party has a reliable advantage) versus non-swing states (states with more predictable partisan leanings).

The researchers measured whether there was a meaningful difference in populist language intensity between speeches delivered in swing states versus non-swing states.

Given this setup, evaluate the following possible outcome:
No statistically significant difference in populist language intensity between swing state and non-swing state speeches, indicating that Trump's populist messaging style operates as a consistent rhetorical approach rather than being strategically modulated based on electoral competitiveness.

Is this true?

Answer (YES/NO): NO